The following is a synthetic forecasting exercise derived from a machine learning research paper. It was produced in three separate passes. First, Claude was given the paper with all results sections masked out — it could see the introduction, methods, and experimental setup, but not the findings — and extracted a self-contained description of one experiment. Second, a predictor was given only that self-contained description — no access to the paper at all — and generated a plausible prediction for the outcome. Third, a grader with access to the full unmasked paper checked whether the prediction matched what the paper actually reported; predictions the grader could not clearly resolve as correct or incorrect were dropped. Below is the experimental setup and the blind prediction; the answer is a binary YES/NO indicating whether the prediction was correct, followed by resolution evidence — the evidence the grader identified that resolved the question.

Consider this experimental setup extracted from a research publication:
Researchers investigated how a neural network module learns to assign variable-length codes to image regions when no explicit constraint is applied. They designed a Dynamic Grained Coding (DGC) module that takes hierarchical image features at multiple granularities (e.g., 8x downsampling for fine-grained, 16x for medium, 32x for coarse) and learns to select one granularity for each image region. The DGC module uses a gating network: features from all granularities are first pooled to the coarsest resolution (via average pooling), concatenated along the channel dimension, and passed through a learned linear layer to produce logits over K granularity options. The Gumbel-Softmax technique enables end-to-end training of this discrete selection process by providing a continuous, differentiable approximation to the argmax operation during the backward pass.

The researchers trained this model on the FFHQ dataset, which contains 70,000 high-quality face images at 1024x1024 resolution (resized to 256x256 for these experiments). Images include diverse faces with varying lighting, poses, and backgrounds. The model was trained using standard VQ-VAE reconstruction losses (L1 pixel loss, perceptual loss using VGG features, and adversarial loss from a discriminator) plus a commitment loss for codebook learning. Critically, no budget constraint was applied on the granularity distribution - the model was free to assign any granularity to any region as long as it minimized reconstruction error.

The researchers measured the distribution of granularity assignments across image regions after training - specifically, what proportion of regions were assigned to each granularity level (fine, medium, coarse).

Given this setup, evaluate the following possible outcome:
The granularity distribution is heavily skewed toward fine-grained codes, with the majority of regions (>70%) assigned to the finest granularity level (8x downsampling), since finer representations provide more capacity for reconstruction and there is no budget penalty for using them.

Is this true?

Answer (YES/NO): YES